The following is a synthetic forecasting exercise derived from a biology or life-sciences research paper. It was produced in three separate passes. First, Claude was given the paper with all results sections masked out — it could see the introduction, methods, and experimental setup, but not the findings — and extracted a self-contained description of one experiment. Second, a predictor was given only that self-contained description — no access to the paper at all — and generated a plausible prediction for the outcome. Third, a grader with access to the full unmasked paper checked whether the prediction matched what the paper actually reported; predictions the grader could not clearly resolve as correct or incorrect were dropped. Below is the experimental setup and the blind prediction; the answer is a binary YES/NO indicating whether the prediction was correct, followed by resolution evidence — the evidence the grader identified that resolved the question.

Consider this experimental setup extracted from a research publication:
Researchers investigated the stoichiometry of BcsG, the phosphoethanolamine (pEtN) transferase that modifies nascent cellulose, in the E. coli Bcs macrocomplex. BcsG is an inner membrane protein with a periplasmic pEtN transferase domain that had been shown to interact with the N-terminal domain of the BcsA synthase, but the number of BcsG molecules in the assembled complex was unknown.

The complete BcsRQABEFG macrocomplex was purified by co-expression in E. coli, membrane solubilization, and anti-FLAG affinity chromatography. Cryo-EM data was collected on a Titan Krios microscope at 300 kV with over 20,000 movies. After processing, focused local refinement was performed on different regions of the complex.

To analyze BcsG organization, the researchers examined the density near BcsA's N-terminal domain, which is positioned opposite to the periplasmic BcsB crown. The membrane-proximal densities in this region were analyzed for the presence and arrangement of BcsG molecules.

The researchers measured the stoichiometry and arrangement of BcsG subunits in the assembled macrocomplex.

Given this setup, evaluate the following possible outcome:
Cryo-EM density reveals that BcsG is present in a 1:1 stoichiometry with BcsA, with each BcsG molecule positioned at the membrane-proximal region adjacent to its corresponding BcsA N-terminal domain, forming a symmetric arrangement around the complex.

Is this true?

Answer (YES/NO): NO